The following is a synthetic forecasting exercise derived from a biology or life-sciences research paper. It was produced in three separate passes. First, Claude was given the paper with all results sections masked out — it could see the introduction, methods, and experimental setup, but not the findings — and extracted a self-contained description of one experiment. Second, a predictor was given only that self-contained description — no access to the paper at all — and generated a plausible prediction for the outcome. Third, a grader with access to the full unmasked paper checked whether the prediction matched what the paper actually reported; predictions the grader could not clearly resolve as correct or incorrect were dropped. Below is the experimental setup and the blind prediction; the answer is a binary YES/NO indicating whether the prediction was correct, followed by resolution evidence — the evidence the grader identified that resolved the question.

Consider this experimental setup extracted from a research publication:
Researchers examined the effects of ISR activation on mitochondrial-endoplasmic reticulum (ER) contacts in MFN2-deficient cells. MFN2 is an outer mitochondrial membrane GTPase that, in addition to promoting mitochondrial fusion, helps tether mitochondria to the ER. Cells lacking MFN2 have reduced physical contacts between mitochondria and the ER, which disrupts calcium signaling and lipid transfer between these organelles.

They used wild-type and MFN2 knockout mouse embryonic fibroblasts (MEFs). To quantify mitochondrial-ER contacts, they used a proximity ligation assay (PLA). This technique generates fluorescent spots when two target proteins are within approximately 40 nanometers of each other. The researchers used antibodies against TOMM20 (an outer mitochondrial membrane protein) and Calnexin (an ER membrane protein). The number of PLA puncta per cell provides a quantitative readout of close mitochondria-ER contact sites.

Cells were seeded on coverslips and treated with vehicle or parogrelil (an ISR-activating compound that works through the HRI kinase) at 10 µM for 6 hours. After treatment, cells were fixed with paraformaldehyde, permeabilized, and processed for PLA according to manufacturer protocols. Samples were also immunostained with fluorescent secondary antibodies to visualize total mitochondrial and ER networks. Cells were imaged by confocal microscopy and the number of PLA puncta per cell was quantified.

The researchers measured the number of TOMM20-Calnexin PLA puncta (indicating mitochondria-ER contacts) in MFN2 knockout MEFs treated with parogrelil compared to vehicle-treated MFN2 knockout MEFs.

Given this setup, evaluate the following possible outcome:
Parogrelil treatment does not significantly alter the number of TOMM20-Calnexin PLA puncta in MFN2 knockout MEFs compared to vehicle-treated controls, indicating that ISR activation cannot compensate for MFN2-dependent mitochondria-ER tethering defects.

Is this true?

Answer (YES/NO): NO